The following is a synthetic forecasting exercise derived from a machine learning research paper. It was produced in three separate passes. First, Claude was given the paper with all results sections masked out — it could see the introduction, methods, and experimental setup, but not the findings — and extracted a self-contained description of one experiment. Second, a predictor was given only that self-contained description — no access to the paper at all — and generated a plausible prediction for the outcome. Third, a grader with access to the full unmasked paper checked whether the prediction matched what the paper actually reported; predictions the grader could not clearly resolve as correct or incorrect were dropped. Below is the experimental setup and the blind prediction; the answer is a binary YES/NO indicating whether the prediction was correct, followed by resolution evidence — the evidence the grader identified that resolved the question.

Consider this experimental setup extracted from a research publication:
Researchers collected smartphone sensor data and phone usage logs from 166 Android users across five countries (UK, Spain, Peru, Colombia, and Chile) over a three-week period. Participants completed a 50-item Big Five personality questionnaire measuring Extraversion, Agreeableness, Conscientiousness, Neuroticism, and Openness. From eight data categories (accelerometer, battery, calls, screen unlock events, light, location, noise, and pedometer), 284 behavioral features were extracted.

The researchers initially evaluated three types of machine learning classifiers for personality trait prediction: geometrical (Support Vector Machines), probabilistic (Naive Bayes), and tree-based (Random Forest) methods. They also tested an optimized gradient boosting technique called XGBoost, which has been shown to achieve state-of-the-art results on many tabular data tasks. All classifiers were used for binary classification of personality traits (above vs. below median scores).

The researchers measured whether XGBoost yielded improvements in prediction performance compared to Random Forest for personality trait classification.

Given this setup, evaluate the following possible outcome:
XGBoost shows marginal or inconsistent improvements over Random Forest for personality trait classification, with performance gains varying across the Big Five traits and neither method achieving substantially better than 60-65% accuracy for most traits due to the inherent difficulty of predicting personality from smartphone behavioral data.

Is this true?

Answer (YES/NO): NO